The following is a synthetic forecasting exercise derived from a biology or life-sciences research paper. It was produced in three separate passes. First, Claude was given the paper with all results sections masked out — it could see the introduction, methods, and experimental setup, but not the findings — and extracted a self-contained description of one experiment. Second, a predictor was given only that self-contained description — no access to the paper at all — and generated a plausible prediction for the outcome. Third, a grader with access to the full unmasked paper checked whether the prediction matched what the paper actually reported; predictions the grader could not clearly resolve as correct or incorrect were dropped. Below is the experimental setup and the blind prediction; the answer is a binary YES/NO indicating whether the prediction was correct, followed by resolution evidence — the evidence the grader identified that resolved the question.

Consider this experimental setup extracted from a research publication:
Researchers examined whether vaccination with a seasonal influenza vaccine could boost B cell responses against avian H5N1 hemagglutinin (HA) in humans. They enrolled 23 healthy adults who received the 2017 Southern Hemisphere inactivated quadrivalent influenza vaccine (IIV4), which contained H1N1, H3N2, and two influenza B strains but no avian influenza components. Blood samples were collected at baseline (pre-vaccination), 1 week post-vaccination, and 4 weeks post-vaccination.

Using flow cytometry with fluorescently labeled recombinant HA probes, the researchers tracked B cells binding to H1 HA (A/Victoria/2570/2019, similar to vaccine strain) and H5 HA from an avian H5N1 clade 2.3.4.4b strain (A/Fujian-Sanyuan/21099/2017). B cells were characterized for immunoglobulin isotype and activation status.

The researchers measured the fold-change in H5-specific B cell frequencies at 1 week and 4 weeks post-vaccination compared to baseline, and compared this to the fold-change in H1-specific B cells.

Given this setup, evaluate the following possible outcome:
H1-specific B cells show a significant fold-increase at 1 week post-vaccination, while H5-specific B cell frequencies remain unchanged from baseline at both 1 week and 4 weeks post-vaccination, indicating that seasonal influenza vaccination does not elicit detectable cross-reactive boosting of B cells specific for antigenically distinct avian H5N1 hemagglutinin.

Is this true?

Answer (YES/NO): NO